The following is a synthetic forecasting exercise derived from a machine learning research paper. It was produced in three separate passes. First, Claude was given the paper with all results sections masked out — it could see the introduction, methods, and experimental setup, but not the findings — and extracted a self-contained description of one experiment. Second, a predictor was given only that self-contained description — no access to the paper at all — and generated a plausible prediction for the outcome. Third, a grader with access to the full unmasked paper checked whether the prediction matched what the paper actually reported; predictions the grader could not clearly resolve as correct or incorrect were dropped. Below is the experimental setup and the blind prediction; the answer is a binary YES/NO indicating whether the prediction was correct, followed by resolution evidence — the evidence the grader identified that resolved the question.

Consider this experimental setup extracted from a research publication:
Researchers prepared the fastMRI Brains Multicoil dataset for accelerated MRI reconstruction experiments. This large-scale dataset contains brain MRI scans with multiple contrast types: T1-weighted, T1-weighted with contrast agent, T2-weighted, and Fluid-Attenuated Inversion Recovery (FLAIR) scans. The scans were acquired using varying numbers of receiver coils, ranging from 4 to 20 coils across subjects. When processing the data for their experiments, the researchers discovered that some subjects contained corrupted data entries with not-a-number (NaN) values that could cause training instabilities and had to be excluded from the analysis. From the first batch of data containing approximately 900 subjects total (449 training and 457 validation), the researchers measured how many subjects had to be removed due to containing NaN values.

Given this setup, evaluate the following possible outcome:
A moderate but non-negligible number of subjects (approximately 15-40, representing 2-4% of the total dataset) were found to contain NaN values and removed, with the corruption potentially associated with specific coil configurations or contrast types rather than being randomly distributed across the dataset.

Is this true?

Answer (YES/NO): NO